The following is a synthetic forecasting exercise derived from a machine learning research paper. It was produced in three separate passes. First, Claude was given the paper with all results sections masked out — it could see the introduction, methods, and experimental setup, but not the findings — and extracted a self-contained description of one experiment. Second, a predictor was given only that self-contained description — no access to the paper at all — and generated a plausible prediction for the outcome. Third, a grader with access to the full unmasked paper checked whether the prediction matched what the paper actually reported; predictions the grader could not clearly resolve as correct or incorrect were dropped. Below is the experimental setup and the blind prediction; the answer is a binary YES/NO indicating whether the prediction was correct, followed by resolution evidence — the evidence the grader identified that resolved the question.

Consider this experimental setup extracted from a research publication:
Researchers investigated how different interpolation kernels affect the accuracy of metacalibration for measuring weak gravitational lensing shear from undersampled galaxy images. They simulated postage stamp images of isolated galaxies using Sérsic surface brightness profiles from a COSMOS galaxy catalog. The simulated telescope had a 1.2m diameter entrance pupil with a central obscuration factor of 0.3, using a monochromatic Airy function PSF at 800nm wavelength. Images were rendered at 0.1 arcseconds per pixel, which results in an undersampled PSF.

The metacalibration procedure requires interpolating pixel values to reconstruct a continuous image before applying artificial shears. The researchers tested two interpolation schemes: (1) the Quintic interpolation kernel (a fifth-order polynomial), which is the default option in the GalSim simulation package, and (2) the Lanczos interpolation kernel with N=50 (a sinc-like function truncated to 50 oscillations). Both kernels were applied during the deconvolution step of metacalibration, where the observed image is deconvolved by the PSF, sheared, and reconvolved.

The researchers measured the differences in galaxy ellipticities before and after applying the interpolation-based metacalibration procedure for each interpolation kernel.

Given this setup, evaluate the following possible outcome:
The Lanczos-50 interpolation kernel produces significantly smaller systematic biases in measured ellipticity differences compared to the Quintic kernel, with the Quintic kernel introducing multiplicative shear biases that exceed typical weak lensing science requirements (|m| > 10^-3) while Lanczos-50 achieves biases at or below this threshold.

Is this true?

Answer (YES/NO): NO